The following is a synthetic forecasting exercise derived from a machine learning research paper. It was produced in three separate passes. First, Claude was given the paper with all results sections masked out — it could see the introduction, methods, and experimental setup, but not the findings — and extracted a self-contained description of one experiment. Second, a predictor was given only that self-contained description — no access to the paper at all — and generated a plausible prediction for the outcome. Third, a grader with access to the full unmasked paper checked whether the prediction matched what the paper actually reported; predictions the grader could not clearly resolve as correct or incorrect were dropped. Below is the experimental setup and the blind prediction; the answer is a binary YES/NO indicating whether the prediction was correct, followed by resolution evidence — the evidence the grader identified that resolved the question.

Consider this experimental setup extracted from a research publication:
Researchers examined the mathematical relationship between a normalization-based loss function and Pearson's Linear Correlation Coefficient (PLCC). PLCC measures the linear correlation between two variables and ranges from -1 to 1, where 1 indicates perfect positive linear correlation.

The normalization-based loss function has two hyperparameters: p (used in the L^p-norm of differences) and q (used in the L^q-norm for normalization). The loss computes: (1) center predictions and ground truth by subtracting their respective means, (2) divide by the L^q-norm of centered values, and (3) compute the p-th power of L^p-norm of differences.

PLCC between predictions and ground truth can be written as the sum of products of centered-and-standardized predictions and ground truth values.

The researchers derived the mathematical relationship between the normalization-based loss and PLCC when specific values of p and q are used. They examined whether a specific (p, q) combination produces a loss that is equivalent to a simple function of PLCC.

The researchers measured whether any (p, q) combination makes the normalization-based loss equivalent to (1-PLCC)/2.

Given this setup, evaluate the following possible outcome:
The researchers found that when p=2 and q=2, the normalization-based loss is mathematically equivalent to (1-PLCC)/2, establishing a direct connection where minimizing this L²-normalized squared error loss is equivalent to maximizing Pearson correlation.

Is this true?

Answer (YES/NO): YES